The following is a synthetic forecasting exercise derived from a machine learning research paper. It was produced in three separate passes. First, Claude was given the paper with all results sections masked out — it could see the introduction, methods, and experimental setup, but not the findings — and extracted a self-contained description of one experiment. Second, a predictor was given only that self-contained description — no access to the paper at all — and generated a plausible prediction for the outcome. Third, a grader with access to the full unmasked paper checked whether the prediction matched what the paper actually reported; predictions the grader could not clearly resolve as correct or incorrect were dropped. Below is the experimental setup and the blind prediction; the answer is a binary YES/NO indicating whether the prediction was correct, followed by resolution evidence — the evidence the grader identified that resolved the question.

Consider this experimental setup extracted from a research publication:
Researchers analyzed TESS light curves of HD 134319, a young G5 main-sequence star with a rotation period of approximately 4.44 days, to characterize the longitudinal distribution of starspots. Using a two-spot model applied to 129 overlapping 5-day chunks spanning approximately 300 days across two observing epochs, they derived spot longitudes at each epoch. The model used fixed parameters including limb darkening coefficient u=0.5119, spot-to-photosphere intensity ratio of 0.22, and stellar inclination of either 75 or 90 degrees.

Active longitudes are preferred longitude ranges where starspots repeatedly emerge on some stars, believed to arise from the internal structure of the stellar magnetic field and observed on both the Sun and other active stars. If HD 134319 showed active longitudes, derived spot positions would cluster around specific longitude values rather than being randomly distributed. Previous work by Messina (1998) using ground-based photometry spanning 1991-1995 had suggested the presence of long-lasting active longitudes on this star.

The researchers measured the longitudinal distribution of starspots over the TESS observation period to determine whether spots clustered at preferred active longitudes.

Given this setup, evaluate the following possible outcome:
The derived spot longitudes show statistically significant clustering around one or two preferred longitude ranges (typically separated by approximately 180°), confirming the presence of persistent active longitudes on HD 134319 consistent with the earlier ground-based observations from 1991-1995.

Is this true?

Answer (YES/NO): YES